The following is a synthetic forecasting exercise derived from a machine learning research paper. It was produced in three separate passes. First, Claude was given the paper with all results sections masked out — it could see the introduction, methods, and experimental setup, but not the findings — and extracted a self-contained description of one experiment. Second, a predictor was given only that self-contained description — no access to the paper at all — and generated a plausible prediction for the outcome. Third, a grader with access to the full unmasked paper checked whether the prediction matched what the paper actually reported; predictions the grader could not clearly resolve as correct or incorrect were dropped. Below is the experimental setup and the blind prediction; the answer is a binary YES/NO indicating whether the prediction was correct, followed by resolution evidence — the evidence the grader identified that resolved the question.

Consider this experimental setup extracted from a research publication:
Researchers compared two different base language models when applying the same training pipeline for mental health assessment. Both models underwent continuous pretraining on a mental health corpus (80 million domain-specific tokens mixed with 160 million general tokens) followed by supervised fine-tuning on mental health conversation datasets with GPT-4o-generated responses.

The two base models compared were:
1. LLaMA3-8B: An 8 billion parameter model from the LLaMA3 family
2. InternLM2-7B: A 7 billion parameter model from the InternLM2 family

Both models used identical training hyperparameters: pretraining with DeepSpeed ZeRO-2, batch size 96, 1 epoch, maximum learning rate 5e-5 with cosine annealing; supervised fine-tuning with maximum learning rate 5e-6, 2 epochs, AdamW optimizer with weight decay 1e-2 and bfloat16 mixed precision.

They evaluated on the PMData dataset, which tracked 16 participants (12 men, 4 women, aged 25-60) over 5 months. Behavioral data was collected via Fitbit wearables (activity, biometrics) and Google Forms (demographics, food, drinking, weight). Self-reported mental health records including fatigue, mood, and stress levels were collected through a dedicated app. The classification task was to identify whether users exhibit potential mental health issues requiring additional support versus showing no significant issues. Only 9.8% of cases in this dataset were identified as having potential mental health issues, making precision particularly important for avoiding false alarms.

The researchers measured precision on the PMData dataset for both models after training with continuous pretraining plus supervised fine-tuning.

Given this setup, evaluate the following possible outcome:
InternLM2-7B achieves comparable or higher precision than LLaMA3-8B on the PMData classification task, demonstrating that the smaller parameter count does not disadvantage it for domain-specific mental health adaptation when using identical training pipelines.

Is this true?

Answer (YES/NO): YES